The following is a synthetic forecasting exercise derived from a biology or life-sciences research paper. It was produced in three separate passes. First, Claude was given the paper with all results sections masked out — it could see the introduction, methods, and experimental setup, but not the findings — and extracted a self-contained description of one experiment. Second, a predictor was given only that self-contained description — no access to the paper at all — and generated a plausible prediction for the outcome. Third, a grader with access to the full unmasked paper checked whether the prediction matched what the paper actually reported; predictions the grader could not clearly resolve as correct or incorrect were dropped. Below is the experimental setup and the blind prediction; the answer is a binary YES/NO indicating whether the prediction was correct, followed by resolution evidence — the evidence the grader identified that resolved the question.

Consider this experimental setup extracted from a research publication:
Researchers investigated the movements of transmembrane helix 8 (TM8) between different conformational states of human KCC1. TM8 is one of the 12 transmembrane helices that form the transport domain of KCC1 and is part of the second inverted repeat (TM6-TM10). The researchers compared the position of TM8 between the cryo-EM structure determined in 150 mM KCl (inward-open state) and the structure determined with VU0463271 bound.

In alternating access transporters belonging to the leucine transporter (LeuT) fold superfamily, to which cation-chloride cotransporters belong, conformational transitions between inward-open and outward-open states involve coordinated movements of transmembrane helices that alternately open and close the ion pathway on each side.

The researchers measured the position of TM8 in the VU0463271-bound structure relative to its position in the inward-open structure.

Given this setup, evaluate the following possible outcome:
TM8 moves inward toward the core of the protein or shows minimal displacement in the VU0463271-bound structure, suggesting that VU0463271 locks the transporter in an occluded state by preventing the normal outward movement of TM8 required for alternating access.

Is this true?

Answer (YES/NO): NO